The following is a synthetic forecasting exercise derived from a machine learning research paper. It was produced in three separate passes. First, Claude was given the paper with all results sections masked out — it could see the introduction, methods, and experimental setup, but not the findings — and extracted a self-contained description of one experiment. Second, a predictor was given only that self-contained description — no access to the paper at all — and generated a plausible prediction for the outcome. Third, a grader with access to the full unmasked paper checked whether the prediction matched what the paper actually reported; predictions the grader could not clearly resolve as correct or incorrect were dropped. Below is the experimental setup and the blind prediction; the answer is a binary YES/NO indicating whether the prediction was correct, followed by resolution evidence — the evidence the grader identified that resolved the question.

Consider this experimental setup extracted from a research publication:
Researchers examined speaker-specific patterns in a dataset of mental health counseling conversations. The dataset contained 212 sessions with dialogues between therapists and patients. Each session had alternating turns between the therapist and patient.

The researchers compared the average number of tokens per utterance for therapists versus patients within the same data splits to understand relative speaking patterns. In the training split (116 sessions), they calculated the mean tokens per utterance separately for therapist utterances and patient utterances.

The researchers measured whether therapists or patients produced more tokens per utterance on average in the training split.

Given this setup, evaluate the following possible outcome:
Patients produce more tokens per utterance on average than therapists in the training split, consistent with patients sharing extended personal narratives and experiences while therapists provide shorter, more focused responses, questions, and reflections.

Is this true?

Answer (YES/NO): YES